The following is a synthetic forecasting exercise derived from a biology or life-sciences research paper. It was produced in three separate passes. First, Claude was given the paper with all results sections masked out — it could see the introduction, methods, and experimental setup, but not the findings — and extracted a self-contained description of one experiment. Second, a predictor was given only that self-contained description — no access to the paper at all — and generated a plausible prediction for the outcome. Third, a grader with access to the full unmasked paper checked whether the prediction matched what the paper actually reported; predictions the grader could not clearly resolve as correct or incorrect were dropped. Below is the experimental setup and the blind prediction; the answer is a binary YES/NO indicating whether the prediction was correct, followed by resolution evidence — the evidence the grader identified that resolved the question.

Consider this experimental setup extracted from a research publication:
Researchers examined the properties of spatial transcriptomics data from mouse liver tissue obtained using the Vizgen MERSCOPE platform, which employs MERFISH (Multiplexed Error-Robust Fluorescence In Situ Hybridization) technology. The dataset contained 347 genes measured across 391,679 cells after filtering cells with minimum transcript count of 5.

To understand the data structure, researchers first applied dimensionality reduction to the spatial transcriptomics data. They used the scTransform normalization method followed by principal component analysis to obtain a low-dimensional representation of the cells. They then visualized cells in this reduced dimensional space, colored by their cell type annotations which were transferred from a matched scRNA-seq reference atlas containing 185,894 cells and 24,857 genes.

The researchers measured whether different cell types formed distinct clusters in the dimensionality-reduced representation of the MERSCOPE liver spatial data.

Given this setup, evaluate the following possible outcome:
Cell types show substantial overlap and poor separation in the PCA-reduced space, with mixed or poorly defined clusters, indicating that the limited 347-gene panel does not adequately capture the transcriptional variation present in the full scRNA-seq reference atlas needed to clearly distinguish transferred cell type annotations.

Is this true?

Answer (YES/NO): YES